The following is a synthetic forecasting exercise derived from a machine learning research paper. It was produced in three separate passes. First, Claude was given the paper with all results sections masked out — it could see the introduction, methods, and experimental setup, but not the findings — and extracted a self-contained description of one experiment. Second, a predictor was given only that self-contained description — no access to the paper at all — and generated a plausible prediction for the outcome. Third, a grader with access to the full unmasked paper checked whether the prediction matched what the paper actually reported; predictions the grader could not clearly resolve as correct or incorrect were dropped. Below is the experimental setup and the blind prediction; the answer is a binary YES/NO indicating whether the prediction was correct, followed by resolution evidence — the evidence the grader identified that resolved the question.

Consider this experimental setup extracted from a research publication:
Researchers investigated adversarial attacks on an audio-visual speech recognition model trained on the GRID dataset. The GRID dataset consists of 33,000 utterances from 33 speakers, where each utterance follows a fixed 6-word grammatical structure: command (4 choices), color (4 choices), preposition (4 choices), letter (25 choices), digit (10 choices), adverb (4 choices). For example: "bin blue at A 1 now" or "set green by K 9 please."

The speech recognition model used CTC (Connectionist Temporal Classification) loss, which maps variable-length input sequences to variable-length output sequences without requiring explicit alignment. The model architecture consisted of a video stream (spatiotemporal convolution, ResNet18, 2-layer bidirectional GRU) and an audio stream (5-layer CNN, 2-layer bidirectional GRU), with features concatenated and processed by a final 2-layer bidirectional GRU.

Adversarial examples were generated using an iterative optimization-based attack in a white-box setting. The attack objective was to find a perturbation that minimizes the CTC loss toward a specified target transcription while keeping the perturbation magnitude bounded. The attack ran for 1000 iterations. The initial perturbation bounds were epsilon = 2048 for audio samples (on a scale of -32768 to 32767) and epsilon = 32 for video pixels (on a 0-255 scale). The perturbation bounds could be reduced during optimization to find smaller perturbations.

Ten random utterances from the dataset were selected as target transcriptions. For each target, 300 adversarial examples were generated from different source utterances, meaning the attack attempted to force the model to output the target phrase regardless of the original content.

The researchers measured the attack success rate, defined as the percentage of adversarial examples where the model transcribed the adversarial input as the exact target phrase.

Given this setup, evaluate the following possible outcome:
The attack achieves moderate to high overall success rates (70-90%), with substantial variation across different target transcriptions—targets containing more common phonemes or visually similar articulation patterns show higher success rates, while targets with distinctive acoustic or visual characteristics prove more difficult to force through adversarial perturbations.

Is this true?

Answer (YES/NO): NO